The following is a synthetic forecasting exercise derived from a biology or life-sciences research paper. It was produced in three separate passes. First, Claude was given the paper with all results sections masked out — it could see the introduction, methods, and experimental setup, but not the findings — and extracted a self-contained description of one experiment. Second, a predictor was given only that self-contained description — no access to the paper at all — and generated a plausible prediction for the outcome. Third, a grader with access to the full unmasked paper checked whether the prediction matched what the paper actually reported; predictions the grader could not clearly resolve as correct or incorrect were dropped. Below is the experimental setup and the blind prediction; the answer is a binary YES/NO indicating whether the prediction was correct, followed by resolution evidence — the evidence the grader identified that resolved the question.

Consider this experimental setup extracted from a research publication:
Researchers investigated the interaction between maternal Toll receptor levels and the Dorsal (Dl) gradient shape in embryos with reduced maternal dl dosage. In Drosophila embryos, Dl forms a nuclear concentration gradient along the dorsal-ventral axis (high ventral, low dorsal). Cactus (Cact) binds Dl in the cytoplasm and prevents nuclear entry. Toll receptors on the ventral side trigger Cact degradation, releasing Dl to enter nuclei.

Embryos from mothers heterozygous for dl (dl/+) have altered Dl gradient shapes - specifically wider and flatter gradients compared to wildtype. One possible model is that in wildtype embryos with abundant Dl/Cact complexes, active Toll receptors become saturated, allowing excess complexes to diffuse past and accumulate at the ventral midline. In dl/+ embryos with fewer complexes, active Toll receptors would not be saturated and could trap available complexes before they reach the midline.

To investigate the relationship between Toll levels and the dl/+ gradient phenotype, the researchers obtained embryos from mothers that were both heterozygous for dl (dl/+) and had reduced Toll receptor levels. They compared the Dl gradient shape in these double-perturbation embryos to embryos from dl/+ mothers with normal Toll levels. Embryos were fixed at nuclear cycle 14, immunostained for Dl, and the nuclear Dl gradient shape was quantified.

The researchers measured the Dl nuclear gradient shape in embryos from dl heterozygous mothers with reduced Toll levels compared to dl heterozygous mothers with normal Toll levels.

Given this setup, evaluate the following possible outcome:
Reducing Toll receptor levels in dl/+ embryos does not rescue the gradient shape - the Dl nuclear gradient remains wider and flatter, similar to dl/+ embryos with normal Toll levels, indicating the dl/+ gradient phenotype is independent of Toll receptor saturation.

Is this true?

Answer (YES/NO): NO